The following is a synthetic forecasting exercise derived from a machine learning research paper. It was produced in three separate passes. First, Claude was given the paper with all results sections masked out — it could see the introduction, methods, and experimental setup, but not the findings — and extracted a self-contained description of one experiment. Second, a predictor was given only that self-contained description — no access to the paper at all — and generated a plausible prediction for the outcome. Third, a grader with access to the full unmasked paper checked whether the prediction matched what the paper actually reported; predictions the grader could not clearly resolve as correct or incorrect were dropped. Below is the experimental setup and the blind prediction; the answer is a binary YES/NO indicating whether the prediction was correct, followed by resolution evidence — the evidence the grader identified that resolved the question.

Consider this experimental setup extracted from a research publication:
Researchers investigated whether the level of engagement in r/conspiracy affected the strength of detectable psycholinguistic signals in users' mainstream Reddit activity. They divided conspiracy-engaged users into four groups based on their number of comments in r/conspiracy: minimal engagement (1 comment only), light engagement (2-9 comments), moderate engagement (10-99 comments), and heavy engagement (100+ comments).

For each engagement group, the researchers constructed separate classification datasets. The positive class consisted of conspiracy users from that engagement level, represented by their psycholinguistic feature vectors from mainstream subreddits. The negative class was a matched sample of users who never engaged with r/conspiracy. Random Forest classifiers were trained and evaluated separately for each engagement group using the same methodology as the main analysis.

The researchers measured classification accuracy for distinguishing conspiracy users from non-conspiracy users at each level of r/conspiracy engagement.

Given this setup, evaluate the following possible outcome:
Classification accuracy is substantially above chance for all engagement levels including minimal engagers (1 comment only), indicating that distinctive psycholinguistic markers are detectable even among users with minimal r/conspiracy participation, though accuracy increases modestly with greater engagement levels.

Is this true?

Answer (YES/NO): NO